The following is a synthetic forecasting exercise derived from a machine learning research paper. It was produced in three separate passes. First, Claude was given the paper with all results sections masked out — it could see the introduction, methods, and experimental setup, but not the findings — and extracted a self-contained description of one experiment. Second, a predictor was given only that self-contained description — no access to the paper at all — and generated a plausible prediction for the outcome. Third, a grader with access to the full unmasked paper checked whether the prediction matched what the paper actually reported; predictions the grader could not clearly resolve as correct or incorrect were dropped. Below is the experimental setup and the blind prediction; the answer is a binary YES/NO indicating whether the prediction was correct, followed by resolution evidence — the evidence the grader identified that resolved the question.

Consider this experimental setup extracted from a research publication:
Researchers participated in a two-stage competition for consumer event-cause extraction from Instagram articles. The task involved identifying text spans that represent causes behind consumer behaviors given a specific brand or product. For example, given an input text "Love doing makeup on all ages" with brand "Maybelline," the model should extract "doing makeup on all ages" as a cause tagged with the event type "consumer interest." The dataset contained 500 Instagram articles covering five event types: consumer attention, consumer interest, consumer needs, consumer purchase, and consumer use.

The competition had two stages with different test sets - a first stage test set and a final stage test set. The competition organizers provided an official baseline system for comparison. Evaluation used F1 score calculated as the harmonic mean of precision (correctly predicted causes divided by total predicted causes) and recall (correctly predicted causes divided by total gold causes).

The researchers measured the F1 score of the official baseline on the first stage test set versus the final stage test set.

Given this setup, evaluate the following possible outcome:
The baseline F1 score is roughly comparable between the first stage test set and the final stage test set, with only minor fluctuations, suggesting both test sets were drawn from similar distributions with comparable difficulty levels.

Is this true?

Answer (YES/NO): YES